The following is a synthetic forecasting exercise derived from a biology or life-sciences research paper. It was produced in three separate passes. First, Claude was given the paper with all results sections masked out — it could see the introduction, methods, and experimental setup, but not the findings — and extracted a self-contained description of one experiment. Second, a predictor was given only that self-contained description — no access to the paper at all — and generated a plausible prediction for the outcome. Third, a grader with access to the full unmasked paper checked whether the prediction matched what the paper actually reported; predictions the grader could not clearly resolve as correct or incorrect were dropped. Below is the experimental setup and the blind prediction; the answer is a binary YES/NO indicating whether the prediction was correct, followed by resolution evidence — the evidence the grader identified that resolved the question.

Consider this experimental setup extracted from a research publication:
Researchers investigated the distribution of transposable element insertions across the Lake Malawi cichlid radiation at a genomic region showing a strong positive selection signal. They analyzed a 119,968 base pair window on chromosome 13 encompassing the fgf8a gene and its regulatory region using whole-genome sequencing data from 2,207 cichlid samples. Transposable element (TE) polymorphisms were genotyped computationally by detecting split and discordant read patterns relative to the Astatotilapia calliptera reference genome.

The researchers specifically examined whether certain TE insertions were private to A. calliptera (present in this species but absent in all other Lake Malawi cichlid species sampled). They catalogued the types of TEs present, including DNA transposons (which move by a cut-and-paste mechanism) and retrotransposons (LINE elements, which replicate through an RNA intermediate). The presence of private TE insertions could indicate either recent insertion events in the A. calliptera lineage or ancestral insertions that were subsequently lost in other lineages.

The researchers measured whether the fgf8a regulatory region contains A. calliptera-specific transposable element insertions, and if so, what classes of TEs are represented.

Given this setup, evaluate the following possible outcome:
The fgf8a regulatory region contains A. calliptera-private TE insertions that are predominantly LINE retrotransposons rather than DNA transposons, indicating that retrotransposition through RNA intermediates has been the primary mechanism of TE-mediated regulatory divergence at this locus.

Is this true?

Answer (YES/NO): NO